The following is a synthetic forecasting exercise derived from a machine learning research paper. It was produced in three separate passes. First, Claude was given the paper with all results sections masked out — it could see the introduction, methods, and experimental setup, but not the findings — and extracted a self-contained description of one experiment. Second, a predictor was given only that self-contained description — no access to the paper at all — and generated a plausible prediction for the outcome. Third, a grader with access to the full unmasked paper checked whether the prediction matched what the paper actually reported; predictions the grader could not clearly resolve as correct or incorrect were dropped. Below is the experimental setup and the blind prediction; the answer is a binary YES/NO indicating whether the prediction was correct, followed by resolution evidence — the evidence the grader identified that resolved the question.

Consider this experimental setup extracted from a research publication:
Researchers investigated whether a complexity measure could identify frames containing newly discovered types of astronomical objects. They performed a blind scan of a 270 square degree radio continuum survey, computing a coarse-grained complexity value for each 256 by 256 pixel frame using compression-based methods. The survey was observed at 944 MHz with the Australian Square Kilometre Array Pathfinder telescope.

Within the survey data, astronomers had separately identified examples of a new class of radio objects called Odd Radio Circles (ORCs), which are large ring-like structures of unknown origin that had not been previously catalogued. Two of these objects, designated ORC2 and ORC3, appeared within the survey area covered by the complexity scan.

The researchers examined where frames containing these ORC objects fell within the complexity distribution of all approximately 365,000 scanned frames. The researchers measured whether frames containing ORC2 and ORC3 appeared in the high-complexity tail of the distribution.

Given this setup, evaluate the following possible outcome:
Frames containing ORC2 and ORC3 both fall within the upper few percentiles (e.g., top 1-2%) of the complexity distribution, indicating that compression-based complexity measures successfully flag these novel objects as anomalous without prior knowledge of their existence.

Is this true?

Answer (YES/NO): YES